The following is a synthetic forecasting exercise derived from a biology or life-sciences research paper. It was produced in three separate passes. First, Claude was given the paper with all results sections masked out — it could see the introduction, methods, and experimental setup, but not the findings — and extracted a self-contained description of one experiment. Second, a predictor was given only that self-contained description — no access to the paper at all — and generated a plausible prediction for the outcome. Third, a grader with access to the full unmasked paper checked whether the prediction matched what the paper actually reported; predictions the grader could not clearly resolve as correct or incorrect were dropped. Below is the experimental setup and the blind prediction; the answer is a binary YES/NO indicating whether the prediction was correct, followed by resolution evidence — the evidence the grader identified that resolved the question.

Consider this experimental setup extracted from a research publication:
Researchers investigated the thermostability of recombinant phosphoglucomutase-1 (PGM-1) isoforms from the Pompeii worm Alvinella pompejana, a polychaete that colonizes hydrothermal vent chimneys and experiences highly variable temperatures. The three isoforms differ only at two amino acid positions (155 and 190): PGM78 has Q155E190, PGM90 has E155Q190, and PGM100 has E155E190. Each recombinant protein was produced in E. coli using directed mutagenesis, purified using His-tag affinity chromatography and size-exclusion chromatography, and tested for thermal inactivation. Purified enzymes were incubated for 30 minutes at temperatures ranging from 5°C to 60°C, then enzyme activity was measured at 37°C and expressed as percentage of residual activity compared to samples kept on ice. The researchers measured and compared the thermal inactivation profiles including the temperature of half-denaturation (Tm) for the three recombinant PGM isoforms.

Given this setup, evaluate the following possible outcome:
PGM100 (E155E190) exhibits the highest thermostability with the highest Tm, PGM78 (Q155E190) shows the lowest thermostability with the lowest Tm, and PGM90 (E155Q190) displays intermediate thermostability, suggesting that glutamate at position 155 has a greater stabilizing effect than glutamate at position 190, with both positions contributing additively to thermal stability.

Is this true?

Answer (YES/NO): NO